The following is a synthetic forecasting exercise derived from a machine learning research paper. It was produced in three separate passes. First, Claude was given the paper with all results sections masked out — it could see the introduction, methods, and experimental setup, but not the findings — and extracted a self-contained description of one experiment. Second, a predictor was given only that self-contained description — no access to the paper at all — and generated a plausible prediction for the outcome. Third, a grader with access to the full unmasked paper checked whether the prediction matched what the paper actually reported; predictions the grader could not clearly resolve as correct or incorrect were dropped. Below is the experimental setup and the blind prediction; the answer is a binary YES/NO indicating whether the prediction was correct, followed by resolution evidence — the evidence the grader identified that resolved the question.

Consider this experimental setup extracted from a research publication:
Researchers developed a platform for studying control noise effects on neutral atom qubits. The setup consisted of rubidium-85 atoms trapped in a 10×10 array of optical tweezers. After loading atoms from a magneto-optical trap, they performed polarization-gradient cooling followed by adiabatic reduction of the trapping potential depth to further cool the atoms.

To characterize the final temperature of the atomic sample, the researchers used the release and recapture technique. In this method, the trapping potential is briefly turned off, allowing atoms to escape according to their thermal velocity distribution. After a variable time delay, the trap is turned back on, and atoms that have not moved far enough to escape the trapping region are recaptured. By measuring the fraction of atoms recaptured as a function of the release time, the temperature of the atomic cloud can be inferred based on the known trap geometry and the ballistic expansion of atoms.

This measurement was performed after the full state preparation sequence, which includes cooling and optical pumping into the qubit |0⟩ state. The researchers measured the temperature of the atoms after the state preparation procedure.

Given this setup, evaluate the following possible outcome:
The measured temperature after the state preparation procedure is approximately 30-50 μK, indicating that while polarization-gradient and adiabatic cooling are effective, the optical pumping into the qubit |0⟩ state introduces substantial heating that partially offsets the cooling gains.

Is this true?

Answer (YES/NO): NO